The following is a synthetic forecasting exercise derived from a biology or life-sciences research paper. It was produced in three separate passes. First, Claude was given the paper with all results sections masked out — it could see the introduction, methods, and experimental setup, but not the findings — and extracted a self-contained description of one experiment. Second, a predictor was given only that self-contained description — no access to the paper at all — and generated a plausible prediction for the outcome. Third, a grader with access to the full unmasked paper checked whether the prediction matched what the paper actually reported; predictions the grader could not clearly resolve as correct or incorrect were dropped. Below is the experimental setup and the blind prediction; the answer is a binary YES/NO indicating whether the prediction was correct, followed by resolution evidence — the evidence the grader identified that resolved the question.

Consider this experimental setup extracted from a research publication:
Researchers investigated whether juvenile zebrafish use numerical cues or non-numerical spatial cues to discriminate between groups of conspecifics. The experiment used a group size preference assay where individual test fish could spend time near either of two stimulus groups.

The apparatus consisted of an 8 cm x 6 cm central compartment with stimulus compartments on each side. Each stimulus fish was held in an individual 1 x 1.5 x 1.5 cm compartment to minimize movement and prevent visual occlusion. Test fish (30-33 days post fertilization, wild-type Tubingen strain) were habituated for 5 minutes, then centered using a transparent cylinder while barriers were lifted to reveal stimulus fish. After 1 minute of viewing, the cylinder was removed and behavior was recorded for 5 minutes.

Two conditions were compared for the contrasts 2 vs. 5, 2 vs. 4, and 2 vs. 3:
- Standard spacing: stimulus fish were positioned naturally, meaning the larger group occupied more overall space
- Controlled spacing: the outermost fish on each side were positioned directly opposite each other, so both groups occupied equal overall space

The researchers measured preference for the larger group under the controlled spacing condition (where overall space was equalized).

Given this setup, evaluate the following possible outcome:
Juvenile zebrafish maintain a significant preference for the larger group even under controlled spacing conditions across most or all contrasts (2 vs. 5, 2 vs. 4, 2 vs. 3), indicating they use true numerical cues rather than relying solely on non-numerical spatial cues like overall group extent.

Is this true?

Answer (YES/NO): NO